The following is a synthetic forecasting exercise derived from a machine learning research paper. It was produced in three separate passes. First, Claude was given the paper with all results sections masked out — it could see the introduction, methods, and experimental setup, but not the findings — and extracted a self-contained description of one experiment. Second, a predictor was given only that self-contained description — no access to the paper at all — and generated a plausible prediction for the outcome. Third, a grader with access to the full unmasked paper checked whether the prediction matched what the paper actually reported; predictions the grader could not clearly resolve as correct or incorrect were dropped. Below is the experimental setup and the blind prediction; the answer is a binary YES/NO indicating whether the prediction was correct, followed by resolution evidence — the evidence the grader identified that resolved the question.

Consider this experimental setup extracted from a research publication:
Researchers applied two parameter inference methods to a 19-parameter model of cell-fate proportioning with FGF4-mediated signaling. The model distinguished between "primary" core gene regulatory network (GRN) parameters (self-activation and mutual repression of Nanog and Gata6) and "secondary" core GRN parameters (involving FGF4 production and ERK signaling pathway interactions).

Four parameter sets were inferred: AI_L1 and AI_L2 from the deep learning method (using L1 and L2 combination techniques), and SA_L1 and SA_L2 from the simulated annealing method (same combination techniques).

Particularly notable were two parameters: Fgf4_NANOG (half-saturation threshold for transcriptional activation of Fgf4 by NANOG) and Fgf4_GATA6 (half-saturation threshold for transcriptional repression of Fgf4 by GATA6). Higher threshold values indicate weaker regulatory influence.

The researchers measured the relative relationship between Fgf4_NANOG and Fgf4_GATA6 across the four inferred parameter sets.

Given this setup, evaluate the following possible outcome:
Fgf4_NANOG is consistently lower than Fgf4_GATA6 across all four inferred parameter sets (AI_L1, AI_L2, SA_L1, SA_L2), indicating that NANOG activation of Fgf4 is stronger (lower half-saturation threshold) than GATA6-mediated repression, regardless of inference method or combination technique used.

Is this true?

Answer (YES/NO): NO